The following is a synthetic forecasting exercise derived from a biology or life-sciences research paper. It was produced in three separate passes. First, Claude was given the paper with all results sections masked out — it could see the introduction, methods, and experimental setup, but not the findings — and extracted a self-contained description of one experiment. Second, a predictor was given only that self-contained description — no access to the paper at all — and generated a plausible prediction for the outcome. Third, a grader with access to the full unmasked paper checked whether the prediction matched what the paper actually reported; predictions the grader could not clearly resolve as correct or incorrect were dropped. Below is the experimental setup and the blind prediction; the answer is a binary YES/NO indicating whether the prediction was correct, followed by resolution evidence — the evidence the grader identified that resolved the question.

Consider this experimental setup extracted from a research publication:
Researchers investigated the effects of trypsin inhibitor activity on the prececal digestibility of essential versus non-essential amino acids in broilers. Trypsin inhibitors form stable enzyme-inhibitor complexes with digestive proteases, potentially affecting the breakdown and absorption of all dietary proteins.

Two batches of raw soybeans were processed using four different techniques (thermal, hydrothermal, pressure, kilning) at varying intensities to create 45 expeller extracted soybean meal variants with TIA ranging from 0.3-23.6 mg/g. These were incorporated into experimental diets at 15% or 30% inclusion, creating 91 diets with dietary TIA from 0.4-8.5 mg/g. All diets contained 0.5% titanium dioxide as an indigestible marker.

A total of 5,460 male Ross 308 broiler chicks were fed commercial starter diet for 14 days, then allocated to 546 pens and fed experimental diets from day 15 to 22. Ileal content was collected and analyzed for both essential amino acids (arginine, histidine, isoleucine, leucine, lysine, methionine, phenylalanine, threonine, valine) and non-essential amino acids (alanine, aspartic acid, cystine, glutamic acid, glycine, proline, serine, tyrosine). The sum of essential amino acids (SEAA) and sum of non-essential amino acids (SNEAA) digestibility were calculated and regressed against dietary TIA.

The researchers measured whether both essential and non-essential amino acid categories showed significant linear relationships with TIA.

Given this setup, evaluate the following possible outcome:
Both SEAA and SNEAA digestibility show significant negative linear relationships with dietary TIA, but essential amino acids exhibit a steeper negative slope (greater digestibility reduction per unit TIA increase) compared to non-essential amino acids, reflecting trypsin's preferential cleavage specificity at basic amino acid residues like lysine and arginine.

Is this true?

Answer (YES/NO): NO